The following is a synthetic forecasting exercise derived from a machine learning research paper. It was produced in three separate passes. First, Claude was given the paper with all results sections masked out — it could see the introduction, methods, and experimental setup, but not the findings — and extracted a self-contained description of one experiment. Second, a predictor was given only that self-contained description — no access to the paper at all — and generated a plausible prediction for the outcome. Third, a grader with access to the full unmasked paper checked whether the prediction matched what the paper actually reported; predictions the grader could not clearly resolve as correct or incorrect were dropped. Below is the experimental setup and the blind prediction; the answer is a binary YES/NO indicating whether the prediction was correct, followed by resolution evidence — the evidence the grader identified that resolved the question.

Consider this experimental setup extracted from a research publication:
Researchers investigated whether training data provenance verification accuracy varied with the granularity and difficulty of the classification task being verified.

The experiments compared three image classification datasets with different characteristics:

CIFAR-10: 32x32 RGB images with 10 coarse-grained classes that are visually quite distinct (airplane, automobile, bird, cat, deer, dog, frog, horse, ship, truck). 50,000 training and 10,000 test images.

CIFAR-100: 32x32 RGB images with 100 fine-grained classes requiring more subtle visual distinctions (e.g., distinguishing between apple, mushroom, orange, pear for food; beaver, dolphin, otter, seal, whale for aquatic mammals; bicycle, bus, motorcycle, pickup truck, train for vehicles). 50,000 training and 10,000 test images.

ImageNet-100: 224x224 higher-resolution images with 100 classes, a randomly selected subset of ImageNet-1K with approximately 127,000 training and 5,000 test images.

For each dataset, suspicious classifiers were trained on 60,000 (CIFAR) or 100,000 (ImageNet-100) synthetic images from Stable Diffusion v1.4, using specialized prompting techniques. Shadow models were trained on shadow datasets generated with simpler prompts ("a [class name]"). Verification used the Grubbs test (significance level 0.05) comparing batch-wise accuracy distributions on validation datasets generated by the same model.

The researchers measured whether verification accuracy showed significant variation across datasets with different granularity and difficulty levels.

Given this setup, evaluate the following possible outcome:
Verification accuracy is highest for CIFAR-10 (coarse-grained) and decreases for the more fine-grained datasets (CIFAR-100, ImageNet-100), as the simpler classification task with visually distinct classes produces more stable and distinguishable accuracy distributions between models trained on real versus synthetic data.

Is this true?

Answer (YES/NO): YES